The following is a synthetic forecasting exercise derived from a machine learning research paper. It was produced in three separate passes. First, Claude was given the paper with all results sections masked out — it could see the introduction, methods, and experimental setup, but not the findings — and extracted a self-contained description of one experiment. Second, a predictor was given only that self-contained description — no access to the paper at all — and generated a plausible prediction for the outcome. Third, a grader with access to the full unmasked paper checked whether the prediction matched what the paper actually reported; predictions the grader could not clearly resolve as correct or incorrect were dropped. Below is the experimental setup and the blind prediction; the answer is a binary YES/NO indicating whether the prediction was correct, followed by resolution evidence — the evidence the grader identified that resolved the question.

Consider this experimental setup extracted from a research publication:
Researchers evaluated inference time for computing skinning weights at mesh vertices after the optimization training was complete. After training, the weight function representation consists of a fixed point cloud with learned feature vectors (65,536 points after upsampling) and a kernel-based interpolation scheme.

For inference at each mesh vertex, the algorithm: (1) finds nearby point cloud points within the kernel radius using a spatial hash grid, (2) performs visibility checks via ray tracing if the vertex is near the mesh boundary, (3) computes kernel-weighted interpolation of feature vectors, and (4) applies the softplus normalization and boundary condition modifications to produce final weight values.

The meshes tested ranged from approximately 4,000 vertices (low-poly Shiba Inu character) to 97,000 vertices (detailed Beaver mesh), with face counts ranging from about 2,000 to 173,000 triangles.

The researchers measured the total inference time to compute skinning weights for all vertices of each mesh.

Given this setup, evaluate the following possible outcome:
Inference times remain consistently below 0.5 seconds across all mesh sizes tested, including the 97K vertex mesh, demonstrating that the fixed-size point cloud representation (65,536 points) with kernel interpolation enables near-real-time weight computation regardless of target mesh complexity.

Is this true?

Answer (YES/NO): NO